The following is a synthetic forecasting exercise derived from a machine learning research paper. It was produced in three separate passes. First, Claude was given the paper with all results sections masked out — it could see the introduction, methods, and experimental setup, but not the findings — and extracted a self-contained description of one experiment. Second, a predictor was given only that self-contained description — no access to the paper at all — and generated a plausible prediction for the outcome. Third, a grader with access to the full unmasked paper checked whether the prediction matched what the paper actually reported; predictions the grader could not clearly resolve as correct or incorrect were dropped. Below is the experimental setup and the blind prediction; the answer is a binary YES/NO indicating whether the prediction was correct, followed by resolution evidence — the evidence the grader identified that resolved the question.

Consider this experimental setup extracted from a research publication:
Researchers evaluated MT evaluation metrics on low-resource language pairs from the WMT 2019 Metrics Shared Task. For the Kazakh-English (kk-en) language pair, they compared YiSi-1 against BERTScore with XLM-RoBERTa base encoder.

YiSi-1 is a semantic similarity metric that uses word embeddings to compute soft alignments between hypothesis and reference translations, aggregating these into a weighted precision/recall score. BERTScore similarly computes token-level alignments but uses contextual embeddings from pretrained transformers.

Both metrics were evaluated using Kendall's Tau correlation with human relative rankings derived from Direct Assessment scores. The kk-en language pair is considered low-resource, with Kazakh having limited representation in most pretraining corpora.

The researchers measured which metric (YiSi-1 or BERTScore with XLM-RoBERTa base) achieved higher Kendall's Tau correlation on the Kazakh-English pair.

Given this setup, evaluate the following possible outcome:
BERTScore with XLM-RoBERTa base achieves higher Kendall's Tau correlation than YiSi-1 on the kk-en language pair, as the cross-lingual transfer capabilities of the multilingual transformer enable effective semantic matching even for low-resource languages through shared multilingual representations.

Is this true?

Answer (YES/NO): NO